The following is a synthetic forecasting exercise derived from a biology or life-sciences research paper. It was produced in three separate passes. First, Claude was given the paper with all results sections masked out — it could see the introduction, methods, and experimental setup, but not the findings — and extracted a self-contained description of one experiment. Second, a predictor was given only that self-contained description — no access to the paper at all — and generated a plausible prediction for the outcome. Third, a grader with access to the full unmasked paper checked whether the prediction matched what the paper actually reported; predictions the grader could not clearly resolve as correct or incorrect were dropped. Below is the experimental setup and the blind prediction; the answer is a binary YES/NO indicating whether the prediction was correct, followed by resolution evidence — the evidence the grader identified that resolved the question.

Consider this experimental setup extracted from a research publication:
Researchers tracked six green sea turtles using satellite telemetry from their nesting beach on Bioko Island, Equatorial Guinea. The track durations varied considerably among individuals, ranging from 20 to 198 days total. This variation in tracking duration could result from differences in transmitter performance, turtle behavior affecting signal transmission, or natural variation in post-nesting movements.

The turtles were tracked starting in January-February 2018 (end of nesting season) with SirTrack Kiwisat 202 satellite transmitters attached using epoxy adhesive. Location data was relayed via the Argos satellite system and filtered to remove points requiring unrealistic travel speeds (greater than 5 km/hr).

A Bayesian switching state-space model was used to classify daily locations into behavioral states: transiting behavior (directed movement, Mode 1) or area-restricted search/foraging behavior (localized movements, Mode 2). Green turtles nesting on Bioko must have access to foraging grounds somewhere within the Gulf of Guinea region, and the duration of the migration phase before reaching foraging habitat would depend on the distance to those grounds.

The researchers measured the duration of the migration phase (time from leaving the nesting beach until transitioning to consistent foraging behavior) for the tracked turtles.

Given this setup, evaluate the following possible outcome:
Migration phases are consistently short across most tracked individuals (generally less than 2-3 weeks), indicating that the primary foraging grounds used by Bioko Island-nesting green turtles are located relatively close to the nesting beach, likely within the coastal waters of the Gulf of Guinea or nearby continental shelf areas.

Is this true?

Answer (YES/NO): NO